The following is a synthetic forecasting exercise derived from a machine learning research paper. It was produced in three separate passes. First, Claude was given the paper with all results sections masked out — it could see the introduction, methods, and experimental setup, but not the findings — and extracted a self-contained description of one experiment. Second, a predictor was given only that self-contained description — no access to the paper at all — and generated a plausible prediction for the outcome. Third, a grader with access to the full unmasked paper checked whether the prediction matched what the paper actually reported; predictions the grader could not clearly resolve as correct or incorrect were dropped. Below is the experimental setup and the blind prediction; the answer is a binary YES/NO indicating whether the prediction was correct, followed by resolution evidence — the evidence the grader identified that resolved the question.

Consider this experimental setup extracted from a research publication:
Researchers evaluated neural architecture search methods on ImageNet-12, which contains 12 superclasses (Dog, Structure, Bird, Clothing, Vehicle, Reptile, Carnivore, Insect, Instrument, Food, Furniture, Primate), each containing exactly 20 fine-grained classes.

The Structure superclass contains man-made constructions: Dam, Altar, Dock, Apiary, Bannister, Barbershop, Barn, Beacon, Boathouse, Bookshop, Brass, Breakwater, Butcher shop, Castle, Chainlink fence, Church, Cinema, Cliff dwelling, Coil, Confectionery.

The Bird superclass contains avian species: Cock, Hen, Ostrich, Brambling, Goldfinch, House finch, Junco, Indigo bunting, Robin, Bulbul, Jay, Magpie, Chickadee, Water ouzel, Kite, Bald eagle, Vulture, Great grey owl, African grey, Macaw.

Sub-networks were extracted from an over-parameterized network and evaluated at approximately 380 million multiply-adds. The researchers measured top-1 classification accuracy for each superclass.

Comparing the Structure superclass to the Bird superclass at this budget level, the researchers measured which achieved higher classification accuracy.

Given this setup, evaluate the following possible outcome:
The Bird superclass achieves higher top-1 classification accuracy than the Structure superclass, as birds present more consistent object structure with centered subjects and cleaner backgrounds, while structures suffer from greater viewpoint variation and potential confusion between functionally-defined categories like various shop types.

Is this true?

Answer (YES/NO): YES